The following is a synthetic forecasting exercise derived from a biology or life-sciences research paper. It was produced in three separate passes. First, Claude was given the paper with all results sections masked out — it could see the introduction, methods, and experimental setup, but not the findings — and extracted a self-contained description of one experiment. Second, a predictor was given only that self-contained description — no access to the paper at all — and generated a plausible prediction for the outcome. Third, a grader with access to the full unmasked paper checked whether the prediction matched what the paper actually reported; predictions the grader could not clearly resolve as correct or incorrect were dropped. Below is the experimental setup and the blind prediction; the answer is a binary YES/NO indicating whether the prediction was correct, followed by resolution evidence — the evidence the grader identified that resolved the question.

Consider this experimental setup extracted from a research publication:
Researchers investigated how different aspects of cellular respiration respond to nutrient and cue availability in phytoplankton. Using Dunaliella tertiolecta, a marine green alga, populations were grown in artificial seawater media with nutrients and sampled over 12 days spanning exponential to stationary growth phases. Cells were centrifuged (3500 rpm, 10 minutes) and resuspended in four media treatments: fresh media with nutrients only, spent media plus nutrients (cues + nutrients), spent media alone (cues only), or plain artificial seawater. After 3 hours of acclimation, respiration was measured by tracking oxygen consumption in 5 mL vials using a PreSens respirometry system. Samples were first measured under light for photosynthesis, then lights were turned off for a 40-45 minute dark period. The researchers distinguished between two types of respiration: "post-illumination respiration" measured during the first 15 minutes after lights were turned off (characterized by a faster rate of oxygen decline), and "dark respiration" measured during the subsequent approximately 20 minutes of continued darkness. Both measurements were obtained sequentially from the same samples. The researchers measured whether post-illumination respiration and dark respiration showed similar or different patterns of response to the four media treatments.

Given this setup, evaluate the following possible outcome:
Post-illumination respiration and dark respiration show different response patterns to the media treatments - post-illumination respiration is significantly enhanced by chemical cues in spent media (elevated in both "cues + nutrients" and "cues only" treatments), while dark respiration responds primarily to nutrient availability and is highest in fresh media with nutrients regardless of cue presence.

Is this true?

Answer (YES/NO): NO